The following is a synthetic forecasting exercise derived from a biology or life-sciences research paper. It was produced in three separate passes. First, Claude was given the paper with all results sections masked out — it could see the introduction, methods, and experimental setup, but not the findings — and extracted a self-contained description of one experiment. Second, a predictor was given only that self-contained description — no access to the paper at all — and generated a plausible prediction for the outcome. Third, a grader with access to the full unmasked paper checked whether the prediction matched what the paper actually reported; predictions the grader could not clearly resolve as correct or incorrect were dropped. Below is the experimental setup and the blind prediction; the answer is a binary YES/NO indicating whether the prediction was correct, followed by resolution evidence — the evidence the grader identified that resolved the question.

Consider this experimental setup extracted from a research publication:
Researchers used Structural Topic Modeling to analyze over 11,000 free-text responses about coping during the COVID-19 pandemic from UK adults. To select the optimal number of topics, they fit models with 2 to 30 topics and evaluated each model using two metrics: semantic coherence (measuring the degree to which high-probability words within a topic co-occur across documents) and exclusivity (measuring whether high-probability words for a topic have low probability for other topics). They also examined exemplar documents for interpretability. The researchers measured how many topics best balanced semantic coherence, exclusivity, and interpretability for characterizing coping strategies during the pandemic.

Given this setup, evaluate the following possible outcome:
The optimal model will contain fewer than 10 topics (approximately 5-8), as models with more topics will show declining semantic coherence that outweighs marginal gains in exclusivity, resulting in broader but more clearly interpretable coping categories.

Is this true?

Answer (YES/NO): NO